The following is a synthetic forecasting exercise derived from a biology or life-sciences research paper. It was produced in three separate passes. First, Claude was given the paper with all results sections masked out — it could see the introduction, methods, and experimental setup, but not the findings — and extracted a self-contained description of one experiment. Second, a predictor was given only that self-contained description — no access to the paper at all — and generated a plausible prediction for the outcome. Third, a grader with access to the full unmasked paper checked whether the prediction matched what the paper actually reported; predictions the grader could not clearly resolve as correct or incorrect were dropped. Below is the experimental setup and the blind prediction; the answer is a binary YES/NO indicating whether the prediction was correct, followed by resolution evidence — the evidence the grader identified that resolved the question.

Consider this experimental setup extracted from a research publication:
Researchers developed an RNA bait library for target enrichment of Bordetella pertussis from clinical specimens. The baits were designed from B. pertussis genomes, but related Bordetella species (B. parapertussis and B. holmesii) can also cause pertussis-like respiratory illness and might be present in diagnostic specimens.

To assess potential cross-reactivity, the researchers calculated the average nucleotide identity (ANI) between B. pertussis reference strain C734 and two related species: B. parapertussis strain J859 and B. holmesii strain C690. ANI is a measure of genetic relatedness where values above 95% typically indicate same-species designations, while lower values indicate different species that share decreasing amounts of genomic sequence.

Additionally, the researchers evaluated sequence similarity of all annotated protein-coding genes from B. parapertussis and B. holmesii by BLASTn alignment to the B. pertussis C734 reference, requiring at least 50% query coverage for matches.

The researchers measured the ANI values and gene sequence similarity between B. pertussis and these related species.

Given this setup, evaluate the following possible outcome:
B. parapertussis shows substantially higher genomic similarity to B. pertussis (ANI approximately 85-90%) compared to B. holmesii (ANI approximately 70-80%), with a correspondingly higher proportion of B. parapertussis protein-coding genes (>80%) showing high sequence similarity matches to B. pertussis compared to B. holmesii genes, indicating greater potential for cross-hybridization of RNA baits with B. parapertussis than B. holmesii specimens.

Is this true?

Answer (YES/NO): NO